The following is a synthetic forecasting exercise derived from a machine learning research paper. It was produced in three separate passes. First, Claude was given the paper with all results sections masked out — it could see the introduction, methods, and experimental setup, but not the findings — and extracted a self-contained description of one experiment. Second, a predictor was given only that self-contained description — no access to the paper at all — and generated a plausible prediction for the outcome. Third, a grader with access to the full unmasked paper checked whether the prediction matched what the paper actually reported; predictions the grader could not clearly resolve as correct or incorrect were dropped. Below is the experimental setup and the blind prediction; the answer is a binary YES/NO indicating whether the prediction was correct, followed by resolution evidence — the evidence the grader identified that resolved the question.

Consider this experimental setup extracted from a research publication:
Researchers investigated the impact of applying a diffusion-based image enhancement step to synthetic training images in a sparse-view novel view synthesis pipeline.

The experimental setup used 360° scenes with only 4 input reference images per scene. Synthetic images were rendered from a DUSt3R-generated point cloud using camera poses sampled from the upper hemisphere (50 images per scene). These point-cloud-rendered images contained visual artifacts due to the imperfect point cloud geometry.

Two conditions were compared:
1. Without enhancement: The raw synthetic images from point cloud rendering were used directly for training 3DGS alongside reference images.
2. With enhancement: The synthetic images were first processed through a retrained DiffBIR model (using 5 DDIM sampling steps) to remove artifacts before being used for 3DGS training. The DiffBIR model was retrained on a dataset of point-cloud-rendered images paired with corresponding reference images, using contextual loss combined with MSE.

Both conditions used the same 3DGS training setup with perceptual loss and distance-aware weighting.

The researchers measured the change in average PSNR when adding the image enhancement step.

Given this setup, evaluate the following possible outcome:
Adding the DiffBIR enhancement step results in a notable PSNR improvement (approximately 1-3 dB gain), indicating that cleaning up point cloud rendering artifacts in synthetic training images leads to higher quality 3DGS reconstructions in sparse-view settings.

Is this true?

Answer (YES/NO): NO